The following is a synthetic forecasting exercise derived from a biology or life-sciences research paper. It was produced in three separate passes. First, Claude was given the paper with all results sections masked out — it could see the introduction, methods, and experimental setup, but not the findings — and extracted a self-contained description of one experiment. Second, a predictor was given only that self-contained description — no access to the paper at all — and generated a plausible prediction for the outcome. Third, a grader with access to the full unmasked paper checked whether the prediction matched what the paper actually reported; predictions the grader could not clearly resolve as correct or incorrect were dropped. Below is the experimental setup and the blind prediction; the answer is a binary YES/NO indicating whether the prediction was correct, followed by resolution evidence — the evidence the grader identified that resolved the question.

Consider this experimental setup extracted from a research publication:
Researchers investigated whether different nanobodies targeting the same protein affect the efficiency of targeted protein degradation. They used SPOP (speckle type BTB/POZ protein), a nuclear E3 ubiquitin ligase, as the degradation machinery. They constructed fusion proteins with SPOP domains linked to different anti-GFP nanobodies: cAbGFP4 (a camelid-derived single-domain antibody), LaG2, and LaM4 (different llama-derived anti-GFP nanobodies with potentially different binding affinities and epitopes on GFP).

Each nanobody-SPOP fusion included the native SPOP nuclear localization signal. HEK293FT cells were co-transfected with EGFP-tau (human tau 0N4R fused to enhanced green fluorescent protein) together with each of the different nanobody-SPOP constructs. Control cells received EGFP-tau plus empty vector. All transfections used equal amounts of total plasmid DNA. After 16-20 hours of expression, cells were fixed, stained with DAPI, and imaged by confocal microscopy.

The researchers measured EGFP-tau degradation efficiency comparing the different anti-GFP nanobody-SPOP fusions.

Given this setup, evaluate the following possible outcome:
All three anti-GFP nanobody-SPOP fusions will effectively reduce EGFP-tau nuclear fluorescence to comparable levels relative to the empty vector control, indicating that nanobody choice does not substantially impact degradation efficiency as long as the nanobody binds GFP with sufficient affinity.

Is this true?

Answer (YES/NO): NO